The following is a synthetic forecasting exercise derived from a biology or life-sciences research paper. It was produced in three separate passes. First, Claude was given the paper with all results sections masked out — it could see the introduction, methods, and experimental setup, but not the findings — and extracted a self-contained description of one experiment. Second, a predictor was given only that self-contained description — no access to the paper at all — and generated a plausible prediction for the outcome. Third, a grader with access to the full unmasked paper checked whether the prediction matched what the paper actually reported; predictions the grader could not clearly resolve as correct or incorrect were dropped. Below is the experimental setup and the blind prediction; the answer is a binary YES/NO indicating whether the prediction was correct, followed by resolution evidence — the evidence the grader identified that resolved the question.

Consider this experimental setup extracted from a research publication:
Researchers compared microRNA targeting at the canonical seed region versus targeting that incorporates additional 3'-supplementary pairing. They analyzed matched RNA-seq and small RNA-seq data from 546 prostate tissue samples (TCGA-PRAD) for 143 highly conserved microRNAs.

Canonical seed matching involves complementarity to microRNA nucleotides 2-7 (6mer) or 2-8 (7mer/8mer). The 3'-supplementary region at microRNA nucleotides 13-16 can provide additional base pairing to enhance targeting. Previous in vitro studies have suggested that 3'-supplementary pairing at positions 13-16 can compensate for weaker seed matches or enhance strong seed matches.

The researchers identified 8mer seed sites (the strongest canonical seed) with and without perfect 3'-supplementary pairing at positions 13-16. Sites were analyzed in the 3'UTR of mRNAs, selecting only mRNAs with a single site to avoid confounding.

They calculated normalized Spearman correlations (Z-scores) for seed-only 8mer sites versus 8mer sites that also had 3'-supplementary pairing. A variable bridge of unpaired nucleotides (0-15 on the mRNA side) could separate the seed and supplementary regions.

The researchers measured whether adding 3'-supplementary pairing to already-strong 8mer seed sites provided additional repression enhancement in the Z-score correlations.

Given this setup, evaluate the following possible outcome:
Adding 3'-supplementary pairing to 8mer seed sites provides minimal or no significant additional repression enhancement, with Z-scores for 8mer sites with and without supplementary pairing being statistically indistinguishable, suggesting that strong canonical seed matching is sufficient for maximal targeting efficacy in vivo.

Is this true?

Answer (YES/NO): YES